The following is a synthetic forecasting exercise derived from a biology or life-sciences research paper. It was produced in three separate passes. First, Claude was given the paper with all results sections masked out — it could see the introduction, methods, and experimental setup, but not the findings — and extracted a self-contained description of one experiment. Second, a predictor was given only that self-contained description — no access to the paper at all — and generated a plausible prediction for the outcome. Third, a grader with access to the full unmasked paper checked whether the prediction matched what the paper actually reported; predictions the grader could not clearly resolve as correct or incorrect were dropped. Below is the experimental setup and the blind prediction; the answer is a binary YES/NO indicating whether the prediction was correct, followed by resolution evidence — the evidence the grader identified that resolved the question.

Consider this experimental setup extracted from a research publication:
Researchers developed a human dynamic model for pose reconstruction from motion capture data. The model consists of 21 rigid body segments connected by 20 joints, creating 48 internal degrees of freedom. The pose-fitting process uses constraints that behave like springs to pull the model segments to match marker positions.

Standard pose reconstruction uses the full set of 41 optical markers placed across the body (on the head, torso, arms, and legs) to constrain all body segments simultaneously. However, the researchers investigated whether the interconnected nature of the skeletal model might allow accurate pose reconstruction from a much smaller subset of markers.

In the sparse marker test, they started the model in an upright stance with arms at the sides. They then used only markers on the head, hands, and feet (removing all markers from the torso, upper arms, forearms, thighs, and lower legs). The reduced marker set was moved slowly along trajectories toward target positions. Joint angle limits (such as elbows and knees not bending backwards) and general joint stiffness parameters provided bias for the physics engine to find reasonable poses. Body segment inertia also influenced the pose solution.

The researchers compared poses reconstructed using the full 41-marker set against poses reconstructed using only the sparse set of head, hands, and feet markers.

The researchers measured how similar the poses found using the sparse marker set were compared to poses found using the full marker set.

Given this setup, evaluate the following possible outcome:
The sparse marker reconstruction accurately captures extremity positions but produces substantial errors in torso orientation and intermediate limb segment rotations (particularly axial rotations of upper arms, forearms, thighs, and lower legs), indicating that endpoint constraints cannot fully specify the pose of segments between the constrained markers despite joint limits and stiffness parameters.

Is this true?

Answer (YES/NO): NO